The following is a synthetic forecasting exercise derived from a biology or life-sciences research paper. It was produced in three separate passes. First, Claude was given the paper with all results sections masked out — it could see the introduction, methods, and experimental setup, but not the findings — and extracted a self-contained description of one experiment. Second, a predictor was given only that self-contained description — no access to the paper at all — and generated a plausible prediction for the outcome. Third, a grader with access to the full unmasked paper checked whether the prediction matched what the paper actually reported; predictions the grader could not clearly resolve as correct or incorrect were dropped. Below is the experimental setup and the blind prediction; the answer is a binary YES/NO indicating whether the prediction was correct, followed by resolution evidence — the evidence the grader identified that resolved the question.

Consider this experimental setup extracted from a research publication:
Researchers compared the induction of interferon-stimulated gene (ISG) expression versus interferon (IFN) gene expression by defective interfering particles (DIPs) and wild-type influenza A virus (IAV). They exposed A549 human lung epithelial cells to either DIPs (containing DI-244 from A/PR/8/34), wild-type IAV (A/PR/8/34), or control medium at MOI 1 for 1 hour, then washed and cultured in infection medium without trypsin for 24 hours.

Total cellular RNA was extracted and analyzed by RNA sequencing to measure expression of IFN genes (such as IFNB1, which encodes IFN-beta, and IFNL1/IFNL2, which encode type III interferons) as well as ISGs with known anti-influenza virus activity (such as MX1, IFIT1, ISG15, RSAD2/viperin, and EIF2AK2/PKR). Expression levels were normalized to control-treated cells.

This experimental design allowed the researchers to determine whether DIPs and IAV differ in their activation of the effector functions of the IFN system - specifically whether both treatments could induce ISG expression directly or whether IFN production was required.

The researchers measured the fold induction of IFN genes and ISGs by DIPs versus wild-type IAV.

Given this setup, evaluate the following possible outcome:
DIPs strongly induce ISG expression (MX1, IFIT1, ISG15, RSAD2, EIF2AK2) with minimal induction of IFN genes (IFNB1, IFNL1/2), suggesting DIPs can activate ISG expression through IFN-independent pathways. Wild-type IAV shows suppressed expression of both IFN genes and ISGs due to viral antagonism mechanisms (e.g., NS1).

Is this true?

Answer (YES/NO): NO